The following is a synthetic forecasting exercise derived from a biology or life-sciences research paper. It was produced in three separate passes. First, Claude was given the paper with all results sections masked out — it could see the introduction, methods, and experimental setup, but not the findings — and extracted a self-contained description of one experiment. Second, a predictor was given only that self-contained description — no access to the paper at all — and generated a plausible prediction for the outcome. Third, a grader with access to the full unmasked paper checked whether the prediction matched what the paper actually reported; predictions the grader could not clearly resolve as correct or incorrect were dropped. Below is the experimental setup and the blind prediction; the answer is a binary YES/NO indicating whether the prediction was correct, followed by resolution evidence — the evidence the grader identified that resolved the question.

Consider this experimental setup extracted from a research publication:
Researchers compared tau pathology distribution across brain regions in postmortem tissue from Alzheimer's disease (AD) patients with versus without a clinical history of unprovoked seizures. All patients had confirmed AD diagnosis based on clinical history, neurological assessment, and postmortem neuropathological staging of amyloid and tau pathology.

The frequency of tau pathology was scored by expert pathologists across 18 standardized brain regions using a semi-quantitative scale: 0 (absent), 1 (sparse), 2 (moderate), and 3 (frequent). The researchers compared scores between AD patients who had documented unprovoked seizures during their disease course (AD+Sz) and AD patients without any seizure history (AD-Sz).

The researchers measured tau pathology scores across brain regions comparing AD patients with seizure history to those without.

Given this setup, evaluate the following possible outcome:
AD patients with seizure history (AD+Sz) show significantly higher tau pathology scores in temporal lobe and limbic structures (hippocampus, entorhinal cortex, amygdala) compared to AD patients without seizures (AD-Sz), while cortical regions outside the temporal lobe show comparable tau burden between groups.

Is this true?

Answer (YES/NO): NO